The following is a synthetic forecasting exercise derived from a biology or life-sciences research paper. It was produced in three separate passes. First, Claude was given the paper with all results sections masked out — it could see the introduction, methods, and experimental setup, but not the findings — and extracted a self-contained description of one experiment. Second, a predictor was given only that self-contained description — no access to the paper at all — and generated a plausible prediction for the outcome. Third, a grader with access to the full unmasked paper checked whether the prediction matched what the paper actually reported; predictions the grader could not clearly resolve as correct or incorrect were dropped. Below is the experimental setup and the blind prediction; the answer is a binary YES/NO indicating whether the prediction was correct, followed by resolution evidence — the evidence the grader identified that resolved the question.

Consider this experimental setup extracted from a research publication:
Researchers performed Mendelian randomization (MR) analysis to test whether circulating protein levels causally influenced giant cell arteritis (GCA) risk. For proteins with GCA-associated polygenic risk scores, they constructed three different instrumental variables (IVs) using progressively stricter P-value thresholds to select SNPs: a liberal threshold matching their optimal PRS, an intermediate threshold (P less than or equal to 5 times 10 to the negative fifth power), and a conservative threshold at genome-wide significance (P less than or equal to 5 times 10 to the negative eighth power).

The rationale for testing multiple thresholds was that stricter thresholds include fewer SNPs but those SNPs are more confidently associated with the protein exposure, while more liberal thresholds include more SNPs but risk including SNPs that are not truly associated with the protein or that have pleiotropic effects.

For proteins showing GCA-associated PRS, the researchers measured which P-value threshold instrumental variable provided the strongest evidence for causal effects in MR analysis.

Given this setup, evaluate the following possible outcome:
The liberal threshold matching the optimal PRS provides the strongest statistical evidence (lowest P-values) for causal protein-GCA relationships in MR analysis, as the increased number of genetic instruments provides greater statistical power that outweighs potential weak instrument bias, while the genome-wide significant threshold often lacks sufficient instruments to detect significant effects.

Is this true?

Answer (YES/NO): YES